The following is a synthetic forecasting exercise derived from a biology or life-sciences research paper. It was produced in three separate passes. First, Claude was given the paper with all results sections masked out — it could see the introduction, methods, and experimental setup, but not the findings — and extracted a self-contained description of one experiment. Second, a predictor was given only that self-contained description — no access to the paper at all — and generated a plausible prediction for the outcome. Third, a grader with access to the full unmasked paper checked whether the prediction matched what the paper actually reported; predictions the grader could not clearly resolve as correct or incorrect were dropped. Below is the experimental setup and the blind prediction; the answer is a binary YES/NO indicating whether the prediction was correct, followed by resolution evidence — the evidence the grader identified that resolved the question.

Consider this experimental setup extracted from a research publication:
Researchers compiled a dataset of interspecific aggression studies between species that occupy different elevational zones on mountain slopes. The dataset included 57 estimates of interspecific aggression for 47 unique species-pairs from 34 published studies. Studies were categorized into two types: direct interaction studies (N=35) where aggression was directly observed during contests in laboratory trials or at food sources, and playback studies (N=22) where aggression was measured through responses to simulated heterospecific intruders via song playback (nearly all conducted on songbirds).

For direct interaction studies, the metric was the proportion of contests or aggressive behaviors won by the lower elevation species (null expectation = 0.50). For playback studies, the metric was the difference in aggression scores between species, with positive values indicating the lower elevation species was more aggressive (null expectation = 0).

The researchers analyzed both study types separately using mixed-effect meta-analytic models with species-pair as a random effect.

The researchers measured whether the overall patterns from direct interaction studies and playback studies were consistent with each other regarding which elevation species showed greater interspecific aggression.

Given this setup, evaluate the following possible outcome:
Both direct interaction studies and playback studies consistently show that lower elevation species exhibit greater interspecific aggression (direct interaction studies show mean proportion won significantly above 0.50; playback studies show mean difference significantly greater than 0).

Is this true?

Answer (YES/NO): NO